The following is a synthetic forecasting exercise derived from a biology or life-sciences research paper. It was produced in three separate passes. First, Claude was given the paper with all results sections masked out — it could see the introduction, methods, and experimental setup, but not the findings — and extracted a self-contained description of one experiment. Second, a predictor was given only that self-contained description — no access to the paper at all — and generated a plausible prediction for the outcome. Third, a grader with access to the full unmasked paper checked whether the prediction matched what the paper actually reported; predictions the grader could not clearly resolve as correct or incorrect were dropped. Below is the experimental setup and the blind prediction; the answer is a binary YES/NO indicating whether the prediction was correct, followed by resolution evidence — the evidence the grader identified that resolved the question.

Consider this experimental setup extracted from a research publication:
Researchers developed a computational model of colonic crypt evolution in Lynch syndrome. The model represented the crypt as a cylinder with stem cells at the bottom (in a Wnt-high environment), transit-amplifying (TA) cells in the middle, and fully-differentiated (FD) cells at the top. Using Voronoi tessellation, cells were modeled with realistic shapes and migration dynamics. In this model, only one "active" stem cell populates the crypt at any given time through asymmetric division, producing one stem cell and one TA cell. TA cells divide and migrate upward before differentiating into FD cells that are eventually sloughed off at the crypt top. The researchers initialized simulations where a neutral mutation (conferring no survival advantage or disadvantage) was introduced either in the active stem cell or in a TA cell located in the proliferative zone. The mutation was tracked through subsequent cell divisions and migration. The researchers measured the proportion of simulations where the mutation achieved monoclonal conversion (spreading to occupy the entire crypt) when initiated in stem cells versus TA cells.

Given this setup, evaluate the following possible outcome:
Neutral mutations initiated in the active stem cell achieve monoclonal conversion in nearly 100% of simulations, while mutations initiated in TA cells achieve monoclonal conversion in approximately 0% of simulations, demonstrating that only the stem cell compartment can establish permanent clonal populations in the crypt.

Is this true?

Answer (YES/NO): YES